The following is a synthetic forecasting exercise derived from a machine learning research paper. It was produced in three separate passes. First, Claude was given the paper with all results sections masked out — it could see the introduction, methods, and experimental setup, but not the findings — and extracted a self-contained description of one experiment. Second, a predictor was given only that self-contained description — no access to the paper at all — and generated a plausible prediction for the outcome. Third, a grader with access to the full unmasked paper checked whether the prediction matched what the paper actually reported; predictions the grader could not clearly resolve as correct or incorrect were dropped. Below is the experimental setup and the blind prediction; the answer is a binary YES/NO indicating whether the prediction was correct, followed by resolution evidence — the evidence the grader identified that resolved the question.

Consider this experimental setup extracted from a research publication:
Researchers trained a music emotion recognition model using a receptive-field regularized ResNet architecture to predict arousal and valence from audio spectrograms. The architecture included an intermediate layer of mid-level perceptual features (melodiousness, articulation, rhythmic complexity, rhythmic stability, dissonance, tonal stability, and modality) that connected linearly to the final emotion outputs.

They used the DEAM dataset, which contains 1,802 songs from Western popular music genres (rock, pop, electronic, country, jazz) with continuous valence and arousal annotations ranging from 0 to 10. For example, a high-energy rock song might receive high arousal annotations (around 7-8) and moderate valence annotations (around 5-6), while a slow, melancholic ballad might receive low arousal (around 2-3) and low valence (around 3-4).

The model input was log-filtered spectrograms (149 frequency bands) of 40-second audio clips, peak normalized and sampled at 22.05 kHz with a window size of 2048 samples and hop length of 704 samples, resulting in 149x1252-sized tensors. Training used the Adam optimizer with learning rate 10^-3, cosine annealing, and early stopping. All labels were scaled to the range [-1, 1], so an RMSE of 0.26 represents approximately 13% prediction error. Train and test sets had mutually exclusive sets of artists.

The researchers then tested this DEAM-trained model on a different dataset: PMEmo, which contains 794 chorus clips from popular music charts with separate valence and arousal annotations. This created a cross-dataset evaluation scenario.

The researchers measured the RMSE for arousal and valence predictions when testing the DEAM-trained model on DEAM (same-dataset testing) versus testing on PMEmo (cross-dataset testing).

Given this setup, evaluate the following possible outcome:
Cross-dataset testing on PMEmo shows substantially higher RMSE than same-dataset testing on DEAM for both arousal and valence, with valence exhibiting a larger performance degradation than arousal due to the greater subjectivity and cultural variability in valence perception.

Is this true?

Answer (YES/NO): NO